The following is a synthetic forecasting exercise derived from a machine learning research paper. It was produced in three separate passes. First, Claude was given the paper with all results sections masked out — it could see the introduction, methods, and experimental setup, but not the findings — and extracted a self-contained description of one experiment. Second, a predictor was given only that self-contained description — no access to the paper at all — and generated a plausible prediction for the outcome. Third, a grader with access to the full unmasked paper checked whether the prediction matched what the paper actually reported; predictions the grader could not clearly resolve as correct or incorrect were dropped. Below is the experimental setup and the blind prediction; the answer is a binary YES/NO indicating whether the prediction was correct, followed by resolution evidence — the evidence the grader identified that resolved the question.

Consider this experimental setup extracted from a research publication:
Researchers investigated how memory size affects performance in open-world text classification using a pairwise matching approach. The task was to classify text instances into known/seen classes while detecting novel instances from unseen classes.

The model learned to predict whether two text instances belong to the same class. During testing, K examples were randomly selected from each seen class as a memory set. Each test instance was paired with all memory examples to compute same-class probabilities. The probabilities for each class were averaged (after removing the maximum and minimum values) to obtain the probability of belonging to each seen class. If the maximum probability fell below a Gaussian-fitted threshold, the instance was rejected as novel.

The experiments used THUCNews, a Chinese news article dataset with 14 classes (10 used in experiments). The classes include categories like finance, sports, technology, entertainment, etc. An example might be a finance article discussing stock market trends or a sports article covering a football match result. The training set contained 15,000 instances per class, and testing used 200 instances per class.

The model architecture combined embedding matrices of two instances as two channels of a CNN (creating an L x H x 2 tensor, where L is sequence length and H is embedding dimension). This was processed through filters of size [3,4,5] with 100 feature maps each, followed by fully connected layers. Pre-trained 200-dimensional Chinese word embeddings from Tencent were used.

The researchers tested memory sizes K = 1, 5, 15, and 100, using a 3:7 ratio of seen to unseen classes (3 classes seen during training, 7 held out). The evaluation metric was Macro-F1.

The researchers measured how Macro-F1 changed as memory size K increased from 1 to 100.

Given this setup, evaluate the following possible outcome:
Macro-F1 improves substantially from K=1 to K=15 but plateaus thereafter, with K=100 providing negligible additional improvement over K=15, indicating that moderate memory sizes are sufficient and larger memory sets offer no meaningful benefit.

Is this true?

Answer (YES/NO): NO